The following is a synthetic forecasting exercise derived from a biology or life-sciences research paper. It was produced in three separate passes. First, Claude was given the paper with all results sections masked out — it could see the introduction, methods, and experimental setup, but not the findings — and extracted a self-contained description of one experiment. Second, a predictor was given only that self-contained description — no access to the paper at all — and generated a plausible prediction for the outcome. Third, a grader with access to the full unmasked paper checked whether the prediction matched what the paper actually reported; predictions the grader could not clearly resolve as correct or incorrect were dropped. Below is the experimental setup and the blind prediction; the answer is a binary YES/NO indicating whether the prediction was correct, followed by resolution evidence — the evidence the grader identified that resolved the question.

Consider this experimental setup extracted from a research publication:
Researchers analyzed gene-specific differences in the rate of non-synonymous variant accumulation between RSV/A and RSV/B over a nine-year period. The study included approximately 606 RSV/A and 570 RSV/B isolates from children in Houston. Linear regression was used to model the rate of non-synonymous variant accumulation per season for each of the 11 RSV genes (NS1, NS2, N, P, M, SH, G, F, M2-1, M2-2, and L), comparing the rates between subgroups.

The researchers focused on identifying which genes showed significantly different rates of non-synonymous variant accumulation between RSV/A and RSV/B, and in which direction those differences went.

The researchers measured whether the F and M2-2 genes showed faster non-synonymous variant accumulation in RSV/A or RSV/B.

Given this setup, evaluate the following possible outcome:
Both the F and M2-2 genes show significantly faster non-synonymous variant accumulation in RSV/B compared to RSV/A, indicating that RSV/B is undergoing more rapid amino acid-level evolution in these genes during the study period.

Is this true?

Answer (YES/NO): YES